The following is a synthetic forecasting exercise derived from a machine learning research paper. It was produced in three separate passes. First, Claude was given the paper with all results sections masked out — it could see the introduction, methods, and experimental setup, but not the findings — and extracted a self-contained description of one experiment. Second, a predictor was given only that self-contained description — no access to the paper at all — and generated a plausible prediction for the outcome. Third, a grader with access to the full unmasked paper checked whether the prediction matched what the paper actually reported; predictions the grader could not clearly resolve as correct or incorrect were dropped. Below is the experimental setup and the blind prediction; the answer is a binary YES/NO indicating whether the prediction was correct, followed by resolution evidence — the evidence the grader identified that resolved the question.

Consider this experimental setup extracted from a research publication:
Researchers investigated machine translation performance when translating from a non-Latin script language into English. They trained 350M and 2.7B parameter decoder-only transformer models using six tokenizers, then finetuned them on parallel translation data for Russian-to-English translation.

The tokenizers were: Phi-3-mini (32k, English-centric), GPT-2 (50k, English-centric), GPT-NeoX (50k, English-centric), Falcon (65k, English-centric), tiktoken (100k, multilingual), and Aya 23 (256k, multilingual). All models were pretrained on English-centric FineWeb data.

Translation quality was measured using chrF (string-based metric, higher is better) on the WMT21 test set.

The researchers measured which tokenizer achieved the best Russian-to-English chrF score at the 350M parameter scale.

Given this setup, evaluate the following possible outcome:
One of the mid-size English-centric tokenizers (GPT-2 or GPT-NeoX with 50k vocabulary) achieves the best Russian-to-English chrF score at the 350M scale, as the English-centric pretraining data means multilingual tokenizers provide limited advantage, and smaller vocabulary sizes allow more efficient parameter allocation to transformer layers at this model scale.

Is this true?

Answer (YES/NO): NO